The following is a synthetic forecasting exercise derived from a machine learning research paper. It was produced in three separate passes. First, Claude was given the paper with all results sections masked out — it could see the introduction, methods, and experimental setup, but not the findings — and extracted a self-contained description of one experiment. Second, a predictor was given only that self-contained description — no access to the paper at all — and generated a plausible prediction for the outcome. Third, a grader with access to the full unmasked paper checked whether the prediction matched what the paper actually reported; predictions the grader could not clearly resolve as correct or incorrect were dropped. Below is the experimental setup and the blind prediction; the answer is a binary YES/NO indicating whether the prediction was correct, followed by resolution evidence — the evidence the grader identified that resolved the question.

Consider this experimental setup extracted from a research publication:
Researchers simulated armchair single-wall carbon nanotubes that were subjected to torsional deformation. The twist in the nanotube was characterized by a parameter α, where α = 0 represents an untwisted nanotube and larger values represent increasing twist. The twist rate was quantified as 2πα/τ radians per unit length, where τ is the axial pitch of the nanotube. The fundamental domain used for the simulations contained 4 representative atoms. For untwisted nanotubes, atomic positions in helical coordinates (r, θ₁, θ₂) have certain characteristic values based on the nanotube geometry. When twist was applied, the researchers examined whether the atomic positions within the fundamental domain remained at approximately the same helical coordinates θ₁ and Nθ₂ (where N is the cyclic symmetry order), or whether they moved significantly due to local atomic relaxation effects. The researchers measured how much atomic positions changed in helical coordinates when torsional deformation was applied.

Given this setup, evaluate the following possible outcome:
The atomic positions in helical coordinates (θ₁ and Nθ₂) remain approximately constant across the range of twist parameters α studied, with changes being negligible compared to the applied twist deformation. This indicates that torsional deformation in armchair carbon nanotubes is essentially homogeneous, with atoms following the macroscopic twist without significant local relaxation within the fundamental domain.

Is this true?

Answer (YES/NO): NO